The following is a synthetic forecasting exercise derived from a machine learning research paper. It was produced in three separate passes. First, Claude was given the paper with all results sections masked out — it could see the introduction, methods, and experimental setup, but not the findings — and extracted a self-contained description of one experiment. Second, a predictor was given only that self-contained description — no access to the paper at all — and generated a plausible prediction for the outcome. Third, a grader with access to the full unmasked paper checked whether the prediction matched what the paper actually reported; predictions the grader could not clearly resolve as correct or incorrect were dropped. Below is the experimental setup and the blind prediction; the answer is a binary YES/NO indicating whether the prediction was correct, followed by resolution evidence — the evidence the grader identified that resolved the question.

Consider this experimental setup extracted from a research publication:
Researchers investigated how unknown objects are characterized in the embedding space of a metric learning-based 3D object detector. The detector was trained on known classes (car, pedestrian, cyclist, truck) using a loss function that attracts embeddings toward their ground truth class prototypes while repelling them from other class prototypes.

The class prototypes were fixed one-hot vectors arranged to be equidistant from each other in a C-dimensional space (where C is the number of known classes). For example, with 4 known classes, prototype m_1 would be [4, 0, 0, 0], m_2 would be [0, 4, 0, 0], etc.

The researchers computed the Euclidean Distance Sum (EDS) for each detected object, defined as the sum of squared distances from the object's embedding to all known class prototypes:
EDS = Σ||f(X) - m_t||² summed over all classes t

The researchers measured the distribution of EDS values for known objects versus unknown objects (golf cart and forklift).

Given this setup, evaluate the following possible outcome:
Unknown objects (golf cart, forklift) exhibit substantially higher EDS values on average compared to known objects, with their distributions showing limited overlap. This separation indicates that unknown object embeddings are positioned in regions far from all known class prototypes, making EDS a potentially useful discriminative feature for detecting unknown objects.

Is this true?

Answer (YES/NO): NO